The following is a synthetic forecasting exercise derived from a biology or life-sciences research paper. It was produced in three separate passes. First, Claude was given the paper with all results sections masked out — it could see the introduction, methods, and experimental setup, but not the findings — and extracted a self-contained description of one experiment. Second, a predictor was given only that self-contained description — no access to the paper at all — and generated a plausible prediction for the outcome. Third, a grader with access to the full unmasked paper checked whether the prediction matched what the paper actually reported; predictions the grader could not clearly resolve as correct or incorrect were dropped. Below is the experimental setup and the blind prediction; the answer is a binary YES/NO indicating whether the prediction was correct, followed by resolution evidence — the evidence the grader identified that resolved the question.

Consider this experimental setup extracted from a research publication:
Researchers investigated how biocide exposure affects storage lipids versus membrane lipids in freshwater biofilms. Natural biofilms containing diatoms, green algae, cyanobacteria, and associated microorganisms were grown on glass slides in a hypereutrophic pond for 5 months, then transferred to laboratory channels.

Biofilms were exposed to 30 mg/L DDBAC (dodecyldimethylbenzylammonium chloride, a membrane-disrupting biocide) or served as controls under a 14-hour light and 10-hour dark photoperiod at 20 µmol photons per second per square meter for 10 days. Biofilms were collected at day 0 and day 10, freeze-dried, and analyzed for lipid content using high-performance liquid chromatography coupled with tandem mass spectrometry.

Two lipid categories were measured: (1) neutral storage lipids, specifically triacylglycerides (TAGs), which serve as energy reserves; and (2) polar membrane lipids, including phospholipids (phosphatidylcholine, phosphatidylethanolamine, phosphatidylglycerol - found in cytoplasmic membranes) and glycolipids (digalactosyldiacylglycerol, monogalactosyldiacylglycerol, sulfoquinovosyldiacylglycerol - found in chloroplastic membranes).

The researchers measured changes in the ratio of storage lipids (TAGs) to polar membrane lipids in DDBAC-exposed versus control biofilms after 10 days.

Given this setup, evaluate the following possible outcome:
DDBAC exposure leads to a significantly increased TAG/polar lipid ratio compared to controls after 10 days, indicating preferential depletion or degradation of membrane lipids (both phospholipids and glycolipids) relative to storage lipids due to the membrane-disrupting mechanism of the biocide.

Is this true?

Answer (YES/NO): NO